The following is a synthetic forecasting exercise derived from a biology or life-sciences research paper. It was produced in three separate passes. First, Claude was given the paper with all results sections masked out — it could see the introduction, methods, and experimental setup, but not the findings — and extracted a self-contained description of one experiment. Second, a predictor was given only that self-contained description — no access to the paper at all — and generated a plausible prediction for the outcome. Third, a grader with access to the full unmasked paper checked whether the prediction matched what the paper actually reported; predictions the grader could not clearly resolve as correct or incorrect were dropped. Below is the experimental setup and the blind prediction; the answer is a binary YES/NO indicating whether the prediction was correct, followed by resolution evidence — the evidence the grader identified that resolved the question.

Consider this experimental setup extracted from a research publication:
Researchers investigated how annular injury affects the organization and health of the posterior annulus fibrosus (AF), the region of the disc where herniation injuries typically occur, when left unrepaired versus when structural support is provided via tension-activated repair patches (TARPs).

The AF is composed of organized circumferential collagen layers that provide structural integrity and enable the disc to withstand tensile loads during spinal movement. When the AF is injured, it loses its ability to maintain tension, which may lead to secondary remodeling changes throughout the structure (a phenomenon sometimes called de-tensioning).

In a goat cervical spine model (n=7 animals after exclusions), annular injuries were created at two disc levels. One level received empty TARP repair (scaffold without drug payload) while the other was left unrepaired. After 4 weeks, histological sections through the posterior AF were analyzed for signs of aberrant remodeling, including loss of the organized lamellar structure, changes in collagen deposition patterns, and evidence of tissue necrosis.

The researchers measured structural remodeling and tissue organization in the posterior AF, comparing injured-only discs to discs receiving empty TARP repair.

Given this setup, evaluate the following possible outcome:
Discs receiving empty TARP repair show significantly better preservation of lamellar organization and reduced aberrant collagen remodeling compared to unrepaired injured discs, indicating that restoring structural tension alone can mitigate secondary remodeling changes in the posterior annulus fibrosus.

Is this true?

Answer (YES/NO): YES